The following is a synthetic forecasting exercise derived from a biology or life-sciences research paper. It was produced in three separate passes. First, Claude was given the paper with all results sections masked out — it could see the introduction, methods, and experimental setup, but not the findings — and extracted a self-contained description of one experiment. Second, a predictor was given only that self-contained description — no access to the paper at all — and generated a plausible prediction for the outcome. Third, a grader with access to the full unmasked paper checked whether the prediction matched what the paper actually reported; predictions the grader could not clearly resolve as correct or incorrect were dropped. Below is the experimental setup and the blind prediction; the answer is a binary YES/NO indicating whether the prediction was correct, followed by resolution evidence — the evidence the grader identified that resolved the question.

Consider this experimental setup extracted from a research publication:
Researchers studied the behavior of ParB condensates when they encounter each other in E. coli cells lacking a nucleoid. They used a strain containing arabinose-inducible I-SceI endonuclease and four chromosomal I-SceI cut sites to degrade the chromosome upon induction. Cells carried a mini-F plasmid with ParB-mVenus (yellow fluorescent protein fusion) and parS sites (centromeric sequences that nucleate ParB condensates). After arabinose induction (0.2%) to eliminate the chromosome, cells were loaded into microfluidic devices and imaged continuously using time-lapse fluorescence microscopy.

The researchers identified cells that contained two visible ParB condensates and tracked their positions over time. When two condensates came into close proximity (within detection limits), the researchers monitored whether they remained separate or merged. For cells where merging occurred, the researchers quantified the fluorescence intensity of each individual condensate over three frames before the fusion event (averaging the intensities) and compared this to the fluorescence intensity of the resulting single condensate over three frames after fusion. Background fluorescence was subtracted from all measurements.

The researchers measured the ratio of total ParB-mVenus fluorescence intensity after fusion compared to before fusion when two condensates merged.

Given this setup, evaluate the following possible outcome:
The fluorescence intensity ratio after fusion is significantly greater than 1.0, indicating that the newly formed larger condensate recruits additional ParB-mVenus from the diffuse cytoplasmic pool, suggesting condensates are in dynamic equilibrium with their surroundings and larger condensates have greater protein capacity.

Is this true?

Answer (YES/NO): NO